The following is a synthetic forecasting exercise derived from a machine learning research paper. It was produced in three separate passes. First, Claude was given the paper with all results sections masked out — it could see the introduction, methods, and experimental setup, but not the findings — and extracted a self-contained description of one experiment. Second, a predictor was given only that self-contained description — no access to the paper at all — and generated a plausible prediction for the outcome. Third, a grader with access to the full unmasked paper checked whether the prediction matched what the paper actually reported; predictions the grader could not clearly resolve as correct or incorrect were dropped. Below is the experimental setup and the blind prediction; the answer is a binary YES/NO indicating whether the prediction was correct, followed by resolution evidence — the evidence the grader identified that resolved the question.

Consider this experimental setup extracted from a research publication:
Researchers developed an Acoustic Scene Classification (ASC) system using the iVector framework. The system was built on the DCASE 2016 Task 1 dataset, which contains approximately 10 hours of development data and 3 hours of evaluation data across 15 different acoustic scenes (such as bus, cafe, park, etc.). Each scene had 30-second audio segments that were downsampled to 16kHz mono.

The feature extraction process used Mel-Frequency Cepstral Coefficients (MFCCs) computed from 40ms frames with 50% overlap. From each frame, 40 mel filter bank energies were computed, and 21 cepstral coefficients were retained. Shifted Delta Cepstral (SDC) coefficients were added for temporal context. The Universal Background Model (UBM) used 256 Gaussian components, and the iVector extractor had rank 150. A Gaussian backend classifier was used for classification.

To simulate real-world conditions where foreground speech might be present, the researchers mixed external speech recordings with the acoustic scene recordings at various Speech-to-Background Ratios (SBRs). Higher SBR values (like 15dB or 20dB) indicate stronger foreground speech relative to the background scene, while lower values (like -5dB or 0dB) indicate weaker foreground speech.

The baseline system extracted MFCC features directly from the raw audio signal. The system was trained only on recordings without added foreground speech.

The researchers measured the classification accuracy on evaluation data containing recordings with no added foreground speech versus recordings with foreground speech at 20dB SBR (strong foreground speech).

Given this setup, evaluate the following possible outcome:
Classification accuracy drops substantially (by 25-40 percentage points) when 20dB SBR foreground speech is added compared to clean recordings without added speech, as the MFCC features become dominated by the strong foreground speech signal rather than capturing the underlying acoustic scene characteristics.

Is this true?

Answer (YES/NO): NO